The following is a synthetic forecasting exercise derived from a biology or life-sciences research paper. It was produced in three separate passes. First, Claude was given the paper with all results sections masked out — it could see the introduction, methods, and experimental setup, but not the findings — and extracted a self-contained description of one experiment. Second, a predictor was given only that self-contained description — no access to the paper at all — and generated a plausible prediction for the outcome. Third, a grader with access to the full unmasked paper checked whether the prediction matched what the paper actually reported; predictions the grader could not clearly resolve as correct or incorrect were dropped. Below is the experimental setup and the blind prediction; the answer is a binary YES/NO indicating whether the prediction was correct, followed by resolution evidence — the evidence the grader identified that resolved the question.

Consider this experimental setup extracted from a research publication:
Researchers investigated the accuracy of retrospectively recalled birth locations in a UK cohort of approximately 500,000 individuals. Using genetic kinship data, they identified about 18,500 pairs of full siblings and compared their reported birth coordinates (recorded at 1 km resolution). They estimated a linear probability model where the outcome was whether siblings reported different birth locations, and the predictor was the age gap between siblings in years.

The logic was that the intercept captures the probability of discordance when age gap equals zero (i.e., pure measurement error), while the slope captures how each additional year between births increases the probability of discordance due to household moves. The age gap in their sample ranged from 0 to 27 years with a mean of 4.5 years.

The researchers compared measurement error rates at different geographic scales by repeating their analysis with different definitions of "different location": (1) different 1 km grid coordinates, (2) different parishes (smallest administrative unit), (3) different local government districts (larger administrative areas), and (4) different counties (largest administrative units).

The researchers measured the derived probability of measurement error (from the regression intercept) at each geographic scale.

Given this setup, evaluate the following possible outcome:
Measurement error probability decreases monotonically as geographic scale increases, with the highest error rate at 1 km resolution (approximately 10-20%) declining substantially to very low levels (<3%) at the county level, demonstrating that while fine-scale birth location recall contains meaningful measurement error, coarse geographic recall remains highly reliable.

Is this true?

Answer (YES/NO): NO